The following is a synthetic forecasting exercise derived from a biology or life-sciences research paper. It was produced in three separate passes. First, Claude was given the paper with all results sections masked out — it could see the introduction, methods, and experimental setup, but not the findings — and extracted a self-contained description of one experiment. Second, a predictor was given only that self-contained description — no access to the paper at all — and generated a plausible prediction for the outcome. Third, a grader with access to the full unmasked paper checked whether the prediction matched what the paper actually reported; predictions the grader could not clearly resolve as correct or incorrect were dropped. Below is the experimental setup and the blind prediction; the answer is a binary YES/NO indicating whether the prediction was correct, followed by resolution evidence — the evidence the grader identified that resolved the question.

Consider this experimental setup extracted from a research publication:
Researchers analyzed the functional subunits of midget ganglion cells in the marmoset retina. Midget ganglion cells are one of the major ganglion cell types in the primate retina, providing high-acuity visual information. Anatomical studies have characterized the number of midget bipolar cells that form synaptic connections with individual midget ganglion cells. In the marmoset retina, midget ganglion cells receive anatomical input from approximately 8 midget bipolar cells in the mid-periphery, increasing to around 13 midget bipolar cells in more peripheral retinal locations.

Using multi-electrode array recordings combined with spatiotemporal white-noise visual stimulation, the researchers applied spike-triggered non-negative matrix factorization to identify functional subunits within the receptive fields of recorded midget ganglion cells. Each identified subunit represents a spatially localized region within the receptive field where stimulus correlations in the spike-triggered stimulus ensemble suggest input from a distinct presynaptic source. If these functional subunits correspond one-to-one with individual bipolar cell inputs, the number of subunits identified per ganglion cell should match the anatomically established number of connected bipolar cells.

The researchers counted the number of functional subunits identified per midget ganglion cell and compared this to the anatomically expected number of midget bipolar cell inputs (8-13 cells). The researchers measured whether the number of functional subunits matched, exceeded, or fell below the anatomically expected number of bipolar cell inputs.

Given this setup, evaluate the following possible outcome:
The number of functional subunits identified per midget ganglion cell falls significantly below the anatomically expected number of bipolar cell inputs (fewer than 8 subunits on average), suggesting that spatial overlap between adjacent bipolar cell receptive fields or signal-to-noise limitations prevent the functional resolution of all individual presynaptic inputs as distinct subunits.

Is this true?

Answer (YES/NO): YES